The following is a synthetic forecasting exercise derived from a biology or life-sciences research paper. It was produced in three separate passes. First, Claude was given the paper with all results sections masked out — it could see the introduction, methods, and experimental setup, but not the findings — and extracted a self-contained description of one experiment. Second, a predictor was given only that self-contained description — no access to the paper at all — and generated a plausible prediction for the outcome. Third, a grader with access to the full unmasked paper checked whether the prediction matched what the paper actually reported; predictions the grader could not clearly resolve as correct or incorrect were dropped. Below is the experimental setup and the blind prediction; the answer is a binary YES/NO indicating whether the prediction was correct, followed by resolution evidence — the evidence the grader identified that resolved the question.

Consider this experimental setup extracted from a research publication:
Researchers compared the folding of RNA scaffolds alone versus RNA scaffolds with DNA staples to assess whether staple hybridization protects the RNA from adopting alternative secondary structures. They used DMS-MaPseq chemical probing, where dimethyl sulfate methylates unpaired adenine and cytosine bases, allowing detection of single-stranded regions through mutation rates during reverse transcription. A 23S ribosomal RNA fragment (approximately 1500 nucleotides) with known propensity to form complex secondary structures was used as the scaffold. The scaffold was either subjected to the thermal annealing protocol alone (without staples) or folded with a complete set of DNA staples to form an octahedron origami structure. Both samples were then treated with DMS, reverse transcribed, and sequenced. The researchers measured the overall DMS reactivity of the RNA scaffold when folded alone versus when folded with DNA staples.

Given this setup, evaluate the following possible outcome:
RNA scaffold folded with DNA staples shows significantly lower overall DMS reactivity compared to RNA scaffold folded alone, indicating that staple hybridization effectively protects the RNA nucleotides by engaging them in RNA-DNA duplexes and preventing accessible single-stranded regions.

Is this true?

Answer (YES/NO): YES